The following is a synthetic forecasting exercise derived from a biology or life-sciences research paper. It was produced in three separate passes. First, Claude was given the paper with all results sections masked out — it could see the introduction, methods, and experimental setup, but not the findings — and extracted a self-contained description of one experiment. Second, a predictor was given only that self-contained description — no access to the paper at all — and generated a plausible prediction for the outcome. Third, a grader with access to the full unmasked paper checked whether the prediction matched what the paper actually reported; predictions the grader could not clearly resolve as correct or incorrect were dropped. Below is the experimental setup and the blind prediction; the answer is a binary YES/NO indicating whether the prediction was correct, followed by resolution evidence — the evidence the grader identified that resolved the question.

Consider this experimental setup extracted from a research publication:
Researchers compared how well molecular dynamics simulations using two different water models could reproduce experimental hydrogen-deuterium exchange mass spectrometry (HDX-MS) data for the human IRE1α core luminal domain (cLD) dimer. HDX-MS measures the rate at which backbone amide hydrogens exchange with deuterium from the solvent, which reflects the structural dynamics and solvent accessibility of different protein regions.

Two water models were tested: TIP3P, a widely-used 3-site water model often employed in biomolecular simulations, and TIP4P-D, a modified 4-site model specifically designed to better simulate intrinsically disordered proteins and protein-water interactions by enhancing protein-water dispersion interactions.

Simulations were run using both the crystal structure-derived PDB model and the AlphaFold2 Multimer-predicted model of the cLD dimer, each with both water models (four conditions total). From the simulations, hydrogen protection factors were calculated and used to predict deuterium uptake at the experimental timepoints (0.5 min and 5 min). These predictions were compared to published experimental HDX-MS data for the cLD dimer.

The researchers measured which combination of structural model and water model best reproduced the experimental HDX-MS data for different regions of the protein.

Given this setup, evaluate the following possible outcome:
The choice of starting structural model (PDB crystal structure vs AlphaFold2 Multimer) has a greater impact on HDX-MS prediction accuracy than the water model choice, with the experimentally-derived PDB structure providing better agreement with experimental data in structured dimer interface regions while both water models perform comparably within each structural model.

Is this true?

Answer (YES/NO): NO